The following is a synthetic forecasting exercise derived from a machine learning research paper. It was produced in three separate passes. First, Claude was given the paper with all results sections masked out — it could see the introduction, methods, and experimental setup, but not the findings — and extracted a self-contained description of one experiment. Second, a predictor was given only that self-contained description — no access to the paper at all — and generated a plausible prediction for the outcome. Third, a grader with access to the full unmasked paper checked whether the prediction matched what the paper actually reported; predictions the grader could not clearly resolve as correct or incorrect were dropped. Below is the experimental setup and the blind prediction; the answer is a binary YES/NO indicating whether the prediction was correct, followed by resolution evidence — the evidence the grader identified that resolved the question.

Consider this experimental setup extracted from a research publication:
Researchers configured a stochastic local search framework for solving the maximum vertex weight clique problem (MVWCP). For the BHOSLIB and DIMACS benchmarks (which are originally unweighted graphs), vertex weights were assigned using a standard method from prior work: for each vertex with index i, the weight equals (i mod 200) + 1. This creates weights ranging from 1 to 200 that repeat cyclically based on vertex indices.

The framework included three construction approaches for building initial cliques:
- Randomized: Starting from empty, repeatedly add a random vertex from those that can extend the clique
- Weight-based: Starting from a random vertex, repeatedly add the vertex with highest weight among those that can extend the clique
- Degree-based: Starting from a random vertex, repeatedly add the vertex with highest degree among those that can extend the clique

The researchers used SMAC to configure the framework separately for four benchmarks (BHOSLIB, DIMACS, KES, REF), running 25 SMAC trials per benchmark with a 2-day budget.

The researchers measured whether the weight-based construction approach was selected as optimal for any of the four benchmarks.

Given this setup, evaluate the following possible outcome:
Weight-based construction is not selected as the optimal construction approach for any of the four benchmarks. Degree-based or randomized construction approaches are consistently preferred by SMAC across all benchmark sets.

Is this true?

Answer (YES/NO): YES